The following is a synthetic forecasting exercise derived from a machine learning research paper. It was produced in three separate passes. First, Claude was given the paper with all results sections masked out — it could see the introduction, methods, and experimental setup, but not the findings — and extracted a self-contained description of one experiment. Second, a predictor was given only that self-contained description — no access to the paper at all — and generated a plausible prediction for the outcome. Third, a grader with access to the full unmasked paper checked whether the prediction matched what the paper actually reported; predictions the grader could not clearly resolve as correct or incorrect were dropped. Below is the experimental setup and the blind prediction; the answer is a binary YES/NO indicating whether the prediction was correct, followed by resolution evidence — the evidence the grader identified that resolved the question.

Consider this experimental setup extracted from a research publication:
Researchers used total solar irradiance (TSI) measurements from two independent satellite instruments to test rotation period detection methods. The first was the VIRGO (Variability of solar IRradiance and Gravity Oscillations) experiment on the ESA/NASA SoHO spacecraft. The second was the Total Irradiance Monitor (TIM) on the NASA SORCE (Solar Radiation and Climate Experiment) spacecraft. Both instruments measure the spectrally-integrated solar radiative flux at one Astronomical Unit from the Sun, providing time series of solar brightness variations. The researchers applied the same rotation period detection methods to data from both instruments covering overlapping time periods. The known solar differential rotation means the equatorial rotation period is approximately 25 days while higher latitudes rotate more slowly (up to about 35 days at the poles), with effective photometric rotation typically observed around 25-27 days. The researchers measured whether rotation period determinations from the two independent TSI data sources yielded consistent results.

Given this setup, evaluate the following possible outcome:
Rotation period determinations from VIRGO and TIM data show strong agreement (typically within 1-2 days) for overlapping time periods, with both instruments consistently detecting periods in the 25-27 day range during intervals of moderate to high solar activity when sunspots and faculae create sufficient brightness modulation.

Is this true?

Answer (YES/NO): NO